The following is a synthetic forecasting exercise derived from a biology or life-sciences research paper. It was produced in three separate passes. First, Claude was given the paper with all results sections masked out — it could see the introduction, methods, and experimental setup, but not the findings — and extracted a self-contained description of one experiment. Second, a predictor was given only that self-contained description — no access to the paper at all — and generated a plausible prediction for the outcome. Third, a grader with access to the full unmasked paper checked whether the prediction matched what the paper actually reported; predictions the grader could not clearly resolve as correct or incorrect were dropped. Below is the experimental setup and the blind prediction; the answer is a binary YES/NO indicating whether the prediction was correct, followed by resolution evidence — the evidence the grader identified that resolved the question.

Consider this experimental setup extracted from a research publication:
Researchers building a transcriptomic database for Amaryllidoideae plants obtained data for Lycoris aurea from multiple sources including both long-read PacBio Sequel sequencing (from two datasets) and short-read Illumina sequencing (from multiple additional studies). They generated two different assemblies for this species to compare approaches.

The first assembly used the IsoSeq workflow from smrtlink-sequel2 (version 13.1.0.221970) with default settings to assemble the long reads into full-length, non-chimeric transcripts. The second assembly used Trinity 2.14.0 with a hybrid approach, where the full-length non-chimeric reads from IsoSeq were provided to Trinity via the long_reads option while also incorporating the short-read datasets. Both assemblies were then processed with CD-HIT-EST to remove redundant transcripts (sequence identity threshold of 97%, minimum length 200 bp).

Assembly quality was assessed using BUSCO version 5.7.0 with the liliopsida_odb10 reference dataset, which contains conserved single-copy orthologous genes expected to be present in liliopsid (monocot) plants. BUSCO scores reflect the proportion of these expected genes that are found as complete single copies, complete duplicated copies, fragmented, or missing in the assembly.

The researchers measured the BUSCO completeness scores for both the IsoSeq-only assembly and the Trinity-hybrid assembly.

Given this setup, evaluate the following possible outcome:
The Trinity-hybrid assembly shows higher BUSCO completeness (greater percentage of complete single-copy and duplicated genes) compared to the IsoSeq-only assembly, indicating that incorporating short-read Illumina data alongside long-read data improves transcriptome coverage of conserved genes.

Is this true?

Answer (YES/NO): YES